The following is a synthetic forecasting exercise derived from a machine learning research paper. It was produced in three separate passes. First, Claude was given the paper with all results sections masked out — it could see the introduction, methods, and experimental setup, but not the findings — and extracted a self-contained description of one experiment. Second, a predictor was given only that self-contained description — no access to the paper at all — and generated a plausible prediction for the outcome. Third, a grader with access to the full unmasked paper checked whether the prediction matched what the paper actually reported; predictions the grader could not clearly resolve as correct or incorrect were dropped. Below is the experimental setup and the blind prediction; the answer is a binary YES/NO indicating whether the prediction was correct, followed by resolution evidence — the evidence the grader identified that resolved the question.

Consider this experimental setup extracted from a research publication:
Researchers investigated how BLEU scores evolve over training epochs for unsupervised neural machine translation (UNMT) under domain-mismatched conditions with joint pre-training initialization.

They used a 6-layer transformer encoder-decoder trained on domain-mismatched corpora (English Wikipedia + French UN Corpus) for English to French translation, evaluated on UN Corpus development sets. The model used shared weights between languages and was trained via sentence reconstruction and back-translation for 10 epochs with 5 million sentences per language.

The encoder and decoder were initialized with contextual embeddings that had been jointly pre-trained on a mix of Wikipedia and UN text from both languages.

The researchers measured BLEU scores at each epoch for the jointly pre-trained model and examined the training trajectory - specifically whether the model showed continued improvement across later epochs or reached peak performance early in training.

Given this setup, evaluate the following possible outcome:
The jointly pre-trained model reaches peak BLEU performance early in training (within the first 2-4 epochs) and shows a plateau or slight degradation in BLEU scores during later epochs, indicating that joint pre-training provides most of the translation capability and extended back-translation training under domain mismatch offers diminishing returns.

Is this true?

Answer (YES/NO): NO